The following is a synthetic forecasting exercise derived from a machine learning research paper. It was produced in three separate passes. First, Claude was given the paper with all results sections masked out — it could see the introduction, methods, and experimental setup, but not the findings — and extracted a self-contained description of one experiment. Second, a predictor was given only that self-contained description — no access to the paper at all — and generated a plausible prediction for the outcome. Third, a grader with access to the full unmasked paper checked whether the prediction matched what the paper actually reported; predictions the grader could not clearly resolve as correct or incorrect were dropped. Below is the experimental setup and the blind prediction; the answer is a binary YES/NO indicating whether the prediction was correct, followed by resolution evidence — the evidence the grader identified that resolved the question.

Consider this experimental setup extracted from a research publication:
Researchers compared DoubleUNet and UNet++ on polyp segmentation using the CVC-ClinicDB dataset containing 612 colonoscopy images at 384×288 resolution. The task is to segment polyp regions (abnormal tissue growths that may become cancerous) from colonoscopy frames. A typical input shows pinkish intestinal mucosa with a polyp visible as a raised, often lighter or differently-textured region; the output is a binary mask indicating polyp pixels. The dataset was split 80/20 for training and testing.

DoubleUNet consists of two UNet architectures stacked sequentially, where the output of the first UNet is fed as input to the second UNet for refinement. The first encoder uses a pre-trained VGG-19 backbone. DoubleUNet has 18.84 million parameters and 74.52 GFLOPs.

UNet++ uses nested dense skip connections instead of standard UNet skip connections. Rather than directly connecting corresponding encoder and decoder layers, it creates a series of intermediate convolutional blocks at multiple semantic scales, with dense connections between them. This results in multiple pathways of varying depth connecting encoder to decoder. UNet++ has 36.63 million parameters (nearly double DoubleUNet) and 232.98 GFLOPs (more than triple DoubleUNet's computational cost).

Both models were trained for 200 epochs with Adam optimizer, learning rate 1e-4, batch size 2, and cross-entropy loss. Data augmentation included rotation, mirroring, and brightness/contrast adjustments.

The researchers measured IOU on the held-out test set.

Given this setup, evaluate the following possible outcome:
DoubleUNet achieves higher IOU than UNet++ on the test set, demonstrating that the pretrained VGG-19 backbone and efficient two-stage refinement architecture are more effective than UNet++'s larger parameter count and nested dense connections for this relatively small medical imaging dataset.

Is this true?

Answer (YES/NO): YES